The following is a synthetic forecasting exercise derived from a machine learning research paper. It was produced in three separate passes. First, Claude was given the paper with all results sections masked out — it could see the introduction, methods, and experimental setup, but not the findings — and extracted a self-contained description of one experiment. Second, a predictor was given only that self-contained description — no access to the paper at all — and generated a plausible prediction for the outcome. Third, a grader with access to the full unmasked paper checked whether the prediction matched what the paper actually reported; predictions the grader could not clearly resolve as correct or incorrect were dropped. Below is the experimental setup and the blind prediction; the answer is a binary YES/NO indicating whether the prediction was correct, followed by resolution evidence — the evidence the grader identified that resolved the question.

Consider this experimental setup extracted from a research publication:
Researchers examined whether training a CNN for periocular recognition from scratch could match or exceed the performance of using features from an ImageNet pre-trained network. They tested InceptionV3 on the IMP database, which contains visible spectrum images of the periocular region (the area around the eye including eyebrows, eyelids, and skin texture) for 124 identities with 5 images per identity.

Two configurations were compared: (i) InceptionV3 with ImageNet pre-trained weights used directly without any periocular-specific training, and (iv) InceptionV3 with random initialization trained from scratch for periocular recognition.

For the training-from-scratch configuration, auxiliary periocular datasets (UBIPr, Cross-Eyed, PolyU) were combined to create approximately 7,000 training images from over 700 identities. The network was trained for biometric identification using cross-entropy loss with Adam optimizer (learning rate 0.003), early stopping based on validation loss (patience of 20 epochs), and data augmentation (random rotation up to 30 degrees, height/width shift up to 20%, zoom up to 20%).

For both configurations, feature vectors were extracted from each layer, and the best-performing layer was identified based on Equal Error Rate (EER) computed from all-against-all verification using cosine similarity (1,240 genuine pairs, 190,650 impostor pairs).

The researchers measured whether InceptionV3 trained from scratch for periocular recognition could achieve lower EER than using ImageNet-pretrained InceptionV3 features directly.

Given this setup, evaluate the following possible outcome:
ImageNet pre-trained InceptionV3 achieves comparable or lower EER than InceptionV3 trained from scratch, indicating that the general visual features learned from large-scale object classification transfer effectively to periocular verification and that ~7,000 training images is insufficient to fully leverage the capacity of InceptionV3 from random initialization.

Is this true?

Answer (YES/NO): YES